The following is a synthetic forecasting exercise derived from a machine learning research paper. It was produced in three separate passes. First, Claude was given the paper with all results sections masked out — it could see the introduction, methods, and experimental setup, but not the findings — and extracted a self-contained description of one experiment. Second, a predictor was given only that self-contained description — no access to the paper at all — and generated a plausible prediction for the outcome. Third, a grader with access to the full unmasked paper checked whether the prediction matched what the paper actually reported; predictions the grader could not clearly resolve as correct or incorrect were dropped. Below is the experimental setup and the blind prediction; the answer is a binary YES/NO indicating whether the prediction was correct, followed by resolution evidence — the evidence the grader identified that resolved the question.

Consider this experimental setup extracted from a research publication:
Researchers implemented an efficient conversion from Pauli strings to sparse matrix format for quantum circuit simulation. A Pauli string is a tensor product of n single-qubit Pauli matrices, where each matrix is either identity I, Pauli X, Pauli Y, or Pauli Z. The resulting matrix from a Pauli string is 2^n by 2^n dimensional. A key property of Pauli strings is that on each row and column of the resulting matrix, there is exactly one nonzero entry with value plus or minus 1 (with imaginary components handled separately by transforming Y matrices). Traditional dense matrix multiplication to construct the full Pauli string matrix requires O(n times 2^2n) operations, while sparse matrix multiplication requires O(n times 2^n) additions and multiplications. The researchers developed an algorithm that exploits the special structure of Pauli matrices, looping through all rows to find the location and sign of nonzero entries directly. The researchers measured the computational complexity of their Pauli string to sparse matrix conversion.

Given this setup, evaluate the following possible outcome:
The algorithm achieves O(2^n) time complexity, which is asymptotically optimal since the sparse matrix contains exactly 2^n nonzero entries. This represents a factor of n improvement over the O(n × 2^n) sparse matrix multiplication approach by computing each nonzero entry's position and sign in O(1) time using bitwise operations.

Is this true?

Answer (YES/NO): NO